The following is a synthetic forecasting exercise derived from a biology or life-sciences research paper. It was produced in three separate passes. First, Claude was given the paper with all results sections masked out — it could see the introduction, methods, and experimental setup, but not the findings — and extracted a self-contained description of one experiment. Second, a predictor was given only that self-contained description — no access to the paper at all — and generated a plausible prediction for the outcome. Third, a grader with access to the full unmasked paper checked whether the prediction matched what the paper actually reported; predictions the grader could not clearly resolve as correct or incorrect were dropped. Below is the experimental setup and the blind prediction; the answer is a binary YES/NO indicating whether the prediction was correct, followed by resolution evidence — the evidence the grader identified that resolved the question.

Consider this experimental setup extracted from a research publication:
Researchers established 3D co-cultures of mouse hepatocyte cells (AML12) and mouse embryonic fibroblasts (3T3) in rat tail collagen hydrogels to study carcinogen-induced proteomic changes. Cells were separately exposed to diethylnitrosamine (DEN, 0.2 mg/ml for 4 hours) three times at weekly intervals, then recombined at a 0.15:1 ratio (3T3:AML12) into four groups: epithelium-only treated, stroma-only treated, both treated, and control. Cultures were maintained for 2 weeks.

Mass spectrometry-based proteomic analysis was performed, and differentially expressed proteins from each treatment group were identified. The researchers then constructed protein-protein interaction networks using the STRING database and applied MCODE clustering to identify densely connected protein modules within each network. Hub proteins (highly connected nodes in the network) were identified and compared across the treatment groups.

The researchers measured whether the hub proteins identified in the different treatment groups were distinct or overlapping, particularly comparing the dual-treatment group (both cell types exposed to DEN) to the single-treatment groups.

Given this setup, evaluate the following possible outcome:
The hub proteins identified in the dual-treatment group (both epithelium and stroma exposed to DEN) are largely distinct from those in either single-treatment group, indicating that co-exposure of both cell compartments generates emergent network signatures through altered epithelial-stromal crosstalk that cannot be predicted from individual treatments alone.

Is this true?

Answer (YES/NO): YES